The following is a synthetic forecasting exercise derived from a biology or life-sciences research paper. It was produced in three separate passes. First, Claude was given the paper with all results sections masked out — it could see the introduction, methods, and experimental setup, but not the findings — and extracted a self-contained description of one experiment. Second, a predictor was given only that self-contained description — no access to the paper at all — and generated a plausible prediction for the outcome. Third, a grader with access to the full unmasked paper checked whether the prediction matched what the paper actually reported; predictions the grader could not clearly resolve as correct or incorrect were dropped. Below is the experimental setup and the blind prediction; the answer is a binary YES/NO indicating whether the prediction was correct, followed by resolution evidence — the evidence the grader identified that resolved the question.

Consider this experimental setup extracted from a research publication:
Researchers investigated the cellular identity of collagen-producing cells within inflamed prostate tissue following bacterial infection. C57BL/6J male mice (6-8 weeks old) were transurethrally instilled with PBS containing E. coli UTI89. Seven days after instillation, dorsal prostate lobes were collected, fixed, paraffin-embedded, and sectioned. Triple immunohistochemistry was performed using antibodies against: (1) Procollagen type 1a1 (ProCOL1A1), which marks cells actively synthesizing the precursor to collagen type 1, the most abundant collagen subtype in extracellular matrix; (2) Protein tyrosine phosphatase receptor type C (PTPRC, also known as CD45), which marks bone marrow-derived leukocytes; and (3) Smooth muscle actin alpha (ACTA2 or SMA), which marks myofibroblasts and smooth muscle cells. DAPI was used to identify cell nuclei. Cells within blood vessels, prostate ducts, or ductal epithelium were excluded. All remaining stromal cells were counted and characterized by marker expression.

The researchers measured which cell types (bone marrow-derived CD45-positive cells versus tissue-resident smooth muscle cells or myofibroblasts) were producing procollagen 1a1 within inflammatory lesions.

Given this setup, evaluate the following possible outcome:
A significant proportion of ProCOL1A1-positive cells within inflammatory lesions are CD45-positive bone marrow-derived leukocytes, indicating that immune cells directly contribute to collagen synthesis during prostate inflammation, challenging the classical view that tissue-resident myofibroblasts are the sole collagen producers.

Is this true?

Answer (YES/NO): YES